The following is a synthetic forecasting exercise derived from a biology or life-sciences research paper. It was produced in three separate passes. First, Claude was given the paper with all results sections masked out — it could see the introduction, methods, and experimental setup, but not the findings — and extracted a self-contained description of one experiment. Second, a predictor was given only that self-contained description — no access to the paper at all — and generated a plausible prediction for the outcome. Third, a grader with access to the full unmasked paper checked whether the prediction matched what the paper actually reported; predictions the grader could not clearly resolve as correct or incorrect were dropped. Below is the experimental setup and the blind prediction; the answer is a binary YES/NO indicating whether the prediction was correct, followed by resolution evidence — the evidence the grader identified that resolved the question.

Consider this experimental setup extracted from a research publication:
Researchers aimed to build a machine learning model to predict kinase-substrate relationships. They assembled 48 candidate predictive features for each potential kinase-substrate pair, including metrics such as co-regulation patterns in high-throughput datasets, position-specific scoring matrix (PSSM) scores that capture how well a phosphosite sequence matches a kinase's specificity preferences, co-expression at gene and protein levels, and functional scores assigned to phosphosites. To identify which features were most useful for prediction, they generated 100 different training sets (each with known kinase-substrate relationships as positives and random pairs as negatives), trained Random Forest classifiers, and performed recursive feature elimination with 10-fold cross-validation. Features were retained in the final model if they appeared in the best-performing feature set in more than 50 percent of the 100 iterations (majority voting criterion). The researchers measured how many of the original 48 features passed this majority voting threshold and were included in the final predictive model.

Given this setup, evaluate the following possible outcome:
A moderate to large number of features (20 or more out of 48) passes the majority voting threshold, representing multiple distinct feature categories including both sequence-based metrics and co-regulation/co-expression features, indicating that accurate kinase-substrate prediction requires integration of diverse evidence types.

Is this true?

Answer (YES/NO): YES